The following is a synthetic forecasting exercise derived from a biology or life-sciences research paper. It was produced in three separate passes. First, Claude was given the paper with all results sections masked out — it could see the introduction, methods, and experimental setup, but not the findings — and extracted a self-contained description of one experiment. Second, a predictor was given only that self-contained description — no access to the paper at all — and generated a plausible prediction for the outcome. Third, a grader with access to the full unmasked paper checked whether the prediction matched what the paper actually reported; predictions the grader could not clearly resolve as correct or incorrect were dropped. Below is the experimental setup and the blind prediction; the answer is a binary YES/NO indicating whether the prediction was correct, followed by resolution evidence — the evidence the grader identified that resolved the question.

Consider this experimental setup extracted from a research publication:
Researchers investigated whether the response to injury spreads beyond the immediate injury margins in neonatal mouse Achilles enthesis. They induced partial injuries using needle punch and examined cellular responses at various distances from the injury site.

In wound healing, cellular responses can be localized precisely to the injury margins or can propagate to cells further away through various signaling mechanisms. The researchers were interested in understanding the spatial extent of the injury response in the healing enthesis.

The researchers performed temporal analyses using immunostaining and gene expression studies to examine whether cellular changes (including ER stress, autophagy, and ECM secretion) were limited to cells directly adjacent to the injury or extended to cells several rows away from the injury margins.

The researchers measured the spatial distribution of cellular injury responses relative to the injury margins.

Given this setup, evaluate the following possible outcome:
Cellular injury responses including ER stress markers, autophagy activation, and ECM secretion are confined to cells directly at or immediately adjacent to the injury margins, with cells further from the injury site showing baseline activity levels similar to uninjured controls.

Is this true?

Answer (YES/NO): NO